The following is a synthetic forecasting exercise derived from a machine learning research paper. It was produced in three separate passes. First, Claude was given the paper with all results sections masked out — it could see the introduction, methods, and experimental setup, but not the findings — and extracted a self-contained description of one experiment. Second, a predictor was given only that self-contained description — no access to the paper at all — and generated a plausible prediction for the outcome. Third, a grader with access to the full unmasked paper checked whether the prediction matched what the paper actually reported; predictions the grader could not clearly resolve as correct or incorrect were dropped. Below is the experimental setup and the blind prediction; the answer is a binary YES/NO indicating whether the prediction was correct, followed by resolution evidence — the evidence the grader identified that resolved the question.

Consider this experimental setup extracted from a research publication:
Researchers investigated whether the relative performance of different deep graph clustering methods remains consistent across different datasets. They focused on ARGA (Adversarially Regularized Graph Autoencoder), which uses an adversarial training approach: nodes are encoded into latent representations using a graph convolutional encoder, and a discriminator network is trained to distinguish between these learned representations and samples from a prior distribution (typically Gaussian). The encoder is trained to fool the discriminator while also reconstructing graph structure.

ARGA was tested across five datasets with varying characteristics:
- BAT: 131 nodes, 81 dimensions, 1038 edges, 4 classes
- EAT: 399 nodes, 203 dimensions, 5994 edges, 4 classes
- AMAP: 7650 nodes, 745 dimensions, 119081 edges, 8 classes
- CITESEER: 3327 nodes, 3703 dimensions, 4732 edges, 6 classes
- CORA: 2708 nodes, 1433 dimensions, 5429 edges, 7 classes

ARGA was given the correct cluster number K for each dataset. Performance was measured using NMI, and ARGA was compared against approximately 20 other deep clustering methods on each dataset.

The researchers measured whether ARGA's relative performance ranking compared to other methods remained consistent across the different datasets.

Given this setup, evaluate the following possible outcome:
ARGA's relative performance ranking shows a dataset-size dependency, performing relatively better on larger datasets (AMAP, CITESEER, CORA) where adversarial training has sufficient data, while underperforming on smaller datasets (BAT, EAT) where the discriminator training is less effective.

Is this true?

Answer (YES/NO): NO